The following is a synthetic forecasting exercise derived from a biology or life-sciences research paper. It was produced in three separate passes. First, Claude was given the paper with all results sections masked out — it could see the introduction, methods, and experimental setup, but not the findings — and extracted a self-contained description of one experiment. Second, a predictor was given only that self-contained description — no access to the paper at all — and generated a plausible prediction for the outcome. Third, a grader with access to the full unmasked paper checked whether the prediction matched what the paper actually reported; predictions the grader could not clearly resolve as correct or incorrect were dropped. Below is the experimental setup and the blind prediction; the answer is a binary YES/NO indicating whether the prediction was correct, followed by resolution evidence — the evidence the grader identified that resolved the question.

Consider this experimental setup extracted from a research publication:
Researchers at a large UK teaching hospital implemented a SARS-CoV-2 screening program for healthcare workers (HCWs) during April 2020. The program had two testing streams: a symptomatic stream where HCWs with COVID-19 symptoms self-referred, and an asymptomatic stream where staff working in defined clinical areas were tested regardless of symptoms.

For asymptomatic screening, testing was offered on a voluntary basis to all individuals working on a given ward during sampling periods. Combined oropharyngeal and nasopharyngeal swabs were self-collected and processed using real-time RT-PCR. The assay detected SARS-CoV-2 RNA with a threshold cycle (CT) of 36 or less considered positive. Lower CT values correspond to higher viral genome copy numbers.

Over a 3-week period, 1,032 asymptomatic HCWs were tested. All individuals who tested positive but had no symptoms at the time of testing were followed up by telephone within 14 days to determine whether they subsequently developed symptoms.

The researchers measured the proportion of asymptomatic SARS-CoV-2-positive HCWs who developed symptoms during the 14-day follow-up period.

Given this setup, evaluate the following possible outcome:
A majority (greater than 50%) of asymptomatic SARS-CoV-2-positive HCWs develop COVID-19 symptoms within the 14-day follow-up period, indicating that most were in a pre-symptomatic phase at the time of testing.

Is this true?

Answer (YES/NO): NO